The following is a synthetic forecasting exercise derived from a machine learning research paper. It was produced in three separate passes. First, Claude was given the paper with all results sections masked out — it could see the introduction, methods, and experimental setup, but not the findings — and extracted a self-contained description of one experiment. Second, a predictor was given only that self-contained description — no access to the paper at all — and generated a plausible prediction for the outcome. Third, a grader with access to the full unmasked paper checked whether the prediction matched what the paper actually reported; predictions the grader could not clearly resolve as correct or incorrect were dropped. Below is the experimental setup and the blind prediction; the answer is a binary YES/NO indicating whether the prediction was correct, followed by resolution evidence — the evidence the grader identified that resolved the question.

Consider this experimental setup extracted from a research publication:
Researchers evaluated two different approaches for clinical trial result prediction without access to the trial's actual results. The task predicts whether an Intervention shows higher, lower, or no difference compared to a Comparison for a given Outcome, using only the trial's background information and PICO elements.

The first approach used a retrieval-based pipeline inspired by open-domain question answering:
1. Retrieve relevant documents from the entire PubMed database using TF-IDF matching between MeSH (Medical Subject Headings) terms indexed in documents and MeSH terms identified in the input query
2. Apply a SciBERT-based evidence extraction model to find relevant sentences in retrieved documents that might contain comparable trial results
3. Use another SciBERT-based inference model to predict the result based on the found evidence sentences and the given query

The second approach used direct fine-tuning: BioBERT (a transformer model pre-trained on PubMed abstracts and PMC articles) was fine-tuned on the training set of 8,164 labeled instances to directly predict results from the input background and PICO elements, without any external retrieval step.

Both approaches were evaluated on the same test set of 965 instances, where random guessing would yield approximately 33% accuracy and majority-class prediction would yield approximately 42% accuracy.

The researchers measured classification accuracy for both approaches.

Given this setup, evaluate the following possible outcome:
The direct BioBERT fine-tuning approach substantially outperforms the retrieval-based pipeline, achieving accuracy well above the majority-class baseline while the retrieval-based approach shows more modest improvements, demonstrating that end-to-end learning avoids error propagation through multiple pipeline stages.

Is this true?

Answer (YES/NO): YES